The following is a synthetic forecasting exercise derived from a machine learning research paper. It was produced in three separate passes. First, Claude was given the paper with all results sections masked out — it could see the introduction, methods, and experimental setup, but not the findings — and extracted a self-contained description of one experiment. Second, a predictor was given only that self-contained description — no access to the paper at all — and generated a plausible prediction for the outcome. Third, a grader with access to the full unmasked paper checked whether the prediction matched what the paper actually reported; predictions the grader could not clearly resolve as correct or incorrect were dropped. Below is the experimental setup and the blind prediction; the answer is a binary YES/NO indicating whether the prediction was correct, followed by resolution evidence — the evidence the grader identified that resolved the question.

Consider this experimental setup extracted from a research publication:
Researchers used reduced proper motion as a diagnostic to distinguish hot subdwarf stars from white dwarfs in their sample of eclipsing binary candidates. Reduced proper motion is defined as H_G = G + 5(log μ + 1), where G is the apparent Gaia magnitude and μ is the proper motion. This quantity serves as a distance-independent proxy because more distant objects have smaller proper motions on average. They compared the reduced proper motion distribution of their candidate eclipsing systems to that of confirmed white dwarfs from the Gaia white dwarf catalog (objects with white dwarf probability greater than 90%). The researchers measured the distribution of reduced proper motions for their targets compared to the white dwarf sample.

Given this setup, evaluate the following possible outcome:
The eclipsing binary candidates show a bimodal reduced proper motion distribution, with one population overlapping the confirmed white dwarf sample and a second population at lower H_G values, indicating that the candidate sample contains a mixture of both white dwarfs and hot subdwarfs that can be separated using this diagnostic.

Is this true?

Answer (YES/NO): NO